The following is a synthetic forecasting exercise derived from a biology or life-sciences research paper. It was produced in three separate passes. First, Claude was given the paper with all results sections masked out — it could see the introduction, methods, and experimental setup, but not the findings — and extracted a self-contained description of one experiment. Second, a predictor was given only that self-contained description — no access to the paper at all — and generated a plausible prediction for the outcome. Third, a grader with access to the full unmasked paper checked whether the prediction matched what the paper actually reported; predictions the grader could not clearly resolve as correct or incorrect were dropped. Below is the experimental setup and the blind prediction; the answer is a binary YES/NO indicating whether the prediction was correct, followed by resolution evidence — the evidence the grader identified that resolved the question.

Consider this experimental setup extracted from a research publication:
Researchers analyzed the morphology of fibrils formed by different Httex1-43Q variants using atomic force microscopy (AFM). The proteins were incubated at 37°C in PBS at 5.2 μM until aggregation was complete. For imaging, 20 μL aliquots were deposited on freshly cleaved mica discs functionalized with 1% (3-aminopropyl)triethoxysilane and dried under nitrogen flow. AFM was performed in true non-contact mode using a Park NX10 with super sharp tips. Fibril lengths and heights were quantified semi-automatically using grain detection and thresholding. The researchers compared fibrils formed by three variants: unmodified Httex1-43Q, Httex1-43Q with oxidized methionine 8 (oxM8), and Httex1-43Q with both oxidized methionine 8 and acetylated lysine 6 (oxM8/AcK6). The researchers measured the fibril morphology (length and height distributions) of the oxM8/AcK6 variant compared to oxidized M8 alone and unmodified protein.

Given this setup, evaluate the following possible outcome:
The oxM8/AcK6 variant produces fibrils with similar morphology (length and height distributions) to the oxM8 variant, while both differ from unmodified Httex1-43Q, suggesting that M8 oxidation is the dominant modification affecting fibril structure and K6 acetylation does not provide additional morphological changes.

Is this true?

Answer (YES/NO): NO